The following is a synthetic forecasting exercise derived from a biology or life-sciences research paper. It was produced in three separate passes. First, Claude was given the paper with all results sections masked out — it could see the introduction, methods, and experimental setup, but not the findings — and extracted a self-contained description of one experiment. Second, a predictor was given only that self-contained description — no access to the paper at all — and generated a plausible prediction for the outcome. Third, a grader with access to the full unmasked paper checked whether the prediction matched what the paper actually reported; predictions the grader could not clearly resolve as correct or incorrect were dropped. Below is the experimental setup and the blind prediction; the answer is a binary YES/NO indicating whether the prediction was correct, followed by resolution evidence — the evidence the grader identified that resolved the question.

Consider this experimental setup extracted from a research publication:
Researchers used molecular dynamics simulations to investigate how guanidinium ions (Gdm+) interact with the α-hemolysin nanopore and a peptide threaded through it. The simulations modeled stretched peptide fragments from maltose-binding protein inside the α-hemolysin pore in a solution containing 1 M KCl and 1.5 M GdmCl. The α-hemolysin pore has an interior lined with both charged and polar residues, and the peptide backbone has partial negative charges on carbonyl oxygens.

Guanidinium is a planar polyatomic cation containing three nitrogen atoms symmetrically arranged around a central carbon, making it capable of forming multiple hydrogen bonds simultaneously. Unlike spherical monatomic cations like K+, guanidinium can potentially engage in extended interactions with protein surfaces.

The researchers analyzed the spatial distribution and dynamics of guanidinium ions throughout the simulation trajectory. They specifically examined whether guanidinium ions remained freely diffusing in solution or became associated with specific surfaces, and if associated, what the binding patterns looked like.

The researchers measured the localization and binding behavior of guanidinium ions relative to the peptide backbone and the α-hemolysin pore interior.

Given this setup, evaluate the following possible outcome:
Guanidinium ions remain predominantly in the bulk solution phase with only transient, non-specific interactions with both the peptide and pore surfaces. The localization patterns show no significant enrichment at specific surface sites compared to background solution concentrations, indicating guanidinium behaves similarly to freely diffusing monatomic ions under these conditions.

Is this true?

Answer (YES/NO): NO